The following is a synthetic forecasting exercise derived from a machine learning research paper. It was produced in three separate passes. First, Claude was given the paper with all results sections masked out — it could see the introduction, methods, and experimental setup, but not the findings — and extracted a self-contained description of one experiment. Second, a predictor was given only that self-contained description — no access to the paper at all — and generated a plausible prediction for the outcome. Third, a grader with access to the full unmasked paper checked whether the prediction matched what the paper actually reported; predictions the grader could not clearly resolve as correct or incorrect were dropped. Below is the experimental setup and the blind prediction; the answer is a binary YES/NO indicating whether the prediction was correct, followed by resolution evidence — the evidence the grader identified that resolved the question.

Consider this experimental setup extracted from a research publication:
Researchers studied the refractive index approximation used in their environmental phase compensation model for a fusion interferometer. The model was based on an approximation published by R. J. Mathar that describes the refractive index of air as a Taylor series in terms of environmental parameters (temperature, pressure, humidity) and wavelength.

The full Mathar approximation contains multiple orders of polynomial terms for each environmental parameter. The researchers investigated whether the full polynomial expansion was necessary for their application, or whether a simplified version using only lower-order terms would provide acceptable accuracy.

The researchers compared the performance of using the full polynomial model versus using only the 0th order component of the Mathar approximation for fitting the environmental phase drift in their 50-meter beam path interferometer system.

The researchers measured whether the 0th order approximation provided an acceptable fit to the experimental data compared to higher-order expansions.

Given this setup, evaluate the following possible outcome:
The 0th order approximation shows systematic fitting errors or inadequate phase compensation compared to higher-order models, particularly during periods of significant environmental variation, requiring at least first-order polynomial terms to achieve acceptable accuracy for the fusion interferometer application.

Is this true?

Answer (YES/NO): NO